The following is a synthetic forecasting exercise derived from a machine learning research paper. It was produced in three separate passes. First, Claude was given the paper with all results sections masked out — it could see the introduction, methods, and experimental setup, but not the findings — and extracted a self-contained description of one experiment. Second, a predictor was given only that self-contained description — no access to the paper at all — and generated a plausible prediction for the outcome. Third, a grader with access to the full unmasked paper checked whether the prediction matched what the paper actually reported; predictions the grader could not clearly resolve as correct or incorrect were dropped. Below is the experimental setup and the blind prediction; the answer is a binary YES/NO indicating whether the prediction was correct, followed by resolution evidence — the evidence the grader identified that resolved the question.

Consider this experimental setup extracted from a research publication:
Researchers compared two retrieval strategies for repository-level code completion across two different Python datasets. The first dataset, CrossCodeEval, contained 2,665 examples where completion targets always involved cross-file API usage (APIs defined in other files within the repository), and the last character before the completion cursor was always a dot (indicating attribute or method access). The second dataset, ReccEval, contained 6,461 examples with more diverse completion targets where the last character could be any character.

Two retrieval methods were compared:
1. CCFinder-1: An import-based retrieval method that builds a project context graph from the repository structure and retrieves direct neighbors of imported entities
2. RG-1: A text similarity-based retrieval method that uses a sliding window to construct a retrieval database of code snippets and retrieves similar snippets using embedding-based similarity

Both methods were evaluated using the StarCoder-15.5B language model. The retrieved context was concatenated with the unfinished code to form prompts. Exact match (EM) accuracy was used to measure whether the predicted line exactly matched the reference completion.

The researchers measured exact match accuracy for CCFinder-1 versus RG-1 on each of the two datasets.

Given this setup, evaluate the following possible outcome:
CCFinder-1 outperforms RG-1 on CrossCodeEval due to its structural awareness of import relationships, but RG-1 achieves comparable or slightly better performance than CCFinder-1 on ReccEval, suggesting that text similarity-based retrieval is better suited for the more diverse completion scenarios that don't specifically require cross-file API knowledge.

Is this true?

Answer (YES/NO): YES